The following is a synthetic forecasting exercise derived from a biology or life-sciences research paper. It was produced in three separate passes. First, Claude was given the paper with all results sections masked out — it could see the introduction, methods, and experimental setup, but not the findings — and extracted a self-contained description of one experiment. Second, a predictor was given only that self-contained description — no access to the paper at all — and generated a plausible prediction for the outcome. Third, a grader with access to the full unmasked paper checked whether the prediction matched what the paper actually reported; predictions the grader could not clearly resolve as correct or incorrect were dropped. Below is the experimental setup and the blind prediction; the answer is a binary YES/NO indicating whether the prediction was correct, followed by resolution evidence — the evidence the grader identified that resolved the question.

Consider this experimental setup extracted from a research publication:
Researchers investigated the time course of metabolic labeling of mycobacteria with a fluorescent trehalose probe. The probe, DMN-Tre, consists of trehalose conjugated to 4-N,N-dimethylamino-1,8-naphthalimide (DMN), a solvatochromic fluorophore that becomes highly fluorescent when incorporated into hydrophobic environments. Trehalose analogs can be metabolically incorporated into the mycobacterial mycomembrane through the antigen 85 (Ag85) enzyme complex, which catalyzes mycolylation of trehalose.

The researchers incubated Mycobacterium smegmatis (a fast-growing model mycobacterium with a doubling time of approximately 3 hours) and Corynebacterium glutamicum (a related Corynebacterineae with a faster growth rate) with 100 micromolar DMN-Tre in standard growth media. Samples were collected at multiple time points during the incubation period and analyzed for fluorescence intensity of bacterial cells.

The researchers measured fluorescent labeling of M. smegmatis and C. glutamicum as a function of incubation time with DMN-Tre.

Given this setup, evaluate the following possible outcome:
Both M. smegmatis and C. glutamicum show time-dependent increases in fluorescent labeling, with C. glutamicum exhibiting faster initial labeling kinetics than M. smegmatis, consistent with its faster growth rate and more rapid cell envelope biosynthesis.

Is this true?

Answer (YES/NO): YES